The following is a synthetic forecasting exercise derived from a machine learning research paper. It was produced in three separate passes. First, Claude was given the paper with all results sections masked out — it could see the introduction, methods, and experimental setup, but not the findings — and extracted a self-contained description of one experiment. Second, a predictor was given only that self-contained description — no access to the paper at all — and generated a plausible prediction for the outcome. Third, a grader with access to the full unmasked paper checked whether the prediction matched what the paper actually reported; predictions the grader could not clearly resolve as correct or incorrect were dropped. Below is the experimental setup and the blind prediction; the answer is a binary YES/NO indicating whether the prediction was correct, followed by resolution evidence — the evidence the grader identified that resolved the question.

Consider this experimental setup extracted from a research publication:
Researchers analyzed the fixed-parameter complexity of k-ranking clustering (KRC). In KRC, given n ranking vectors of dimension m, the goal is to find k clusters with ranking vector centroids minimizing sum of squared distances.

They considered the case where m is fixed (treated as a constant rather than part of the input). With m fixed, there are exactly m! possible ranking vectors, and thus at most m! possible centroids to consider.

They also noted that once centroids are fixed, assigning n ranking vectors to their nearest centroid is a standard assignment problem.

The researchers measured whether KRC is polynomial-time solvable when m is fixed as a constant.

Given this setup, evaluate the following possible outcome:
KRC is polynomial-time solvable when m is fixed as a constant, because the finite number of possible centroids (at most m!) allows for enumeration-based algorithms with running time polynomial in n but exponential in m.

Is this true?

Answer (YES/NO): YES